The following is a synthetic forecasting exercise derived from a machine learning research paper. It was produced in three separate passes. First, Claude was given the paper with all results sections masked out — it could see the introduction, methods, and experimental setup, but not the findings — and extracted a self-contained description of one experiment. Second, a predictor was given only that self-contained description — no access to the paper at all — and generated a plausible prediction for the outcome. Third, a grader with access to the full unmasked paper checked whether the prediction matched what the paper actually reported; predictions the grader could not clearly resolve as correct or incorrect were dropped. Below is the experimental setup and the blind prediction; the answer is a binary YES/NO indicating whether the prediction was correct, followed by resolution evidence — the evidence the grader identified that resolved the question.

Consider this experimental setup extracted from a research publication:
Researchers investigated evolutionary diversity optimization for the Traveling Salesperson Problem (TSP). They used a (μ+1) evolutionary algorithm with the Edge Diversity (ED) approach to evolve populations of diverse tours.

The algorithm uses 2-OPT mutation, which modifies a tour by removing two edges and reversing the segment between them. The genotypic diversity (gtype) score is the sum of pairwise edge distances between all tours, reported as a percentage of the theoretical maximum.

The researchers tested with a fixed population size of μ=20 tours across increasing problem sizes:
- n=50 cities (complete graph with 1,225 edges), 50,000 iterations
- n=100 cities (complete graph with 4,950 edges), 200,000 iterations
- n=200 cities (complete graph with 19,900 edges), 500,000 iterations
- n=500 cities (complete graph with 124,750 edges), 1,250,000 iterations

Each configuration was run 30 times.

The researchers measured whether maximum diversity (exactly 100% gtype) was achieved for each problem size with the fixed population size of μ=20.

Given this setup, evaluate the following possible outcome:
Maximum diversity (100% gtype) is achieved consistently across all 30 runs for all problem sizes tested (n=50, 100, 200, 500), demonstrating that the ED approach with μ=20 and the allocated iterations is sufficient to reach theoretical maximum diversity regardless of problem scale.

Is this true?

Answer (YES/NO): YES